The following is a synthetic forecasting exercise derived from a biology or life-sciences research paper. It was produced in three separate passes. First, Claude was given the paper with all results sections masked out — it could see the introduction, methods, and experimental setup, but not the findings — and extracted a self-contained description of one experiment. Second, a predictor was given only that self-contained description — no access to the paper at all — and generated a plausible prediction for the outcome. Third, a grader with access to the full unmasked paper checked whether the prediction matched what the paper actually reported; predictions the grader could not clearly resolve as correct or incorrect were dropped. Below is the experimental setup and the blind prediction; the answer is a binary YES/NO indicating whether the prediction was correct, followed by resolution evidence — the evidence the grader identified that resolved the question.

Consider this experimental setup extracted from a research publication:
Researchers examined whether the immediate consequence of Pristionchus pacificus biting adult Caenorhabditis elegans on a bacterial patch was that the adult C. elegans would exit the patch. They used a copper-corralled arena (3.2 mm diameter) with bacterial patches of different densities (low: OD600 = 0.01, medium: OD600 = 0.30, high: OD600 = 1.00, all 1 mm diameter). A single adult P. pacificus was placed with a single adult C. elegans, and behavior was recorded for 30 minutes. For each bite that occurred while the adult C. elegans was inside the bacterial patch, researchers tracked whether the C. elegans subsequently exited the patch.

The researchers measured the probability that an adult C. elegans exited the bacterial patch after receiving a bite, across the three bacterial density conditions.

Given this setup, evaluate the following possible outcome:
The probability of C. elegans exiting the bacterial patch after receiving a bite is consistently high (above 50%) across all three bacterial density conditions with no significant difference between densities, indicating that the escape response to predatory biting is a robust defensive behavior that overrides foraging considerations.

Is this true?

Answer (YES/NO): YES